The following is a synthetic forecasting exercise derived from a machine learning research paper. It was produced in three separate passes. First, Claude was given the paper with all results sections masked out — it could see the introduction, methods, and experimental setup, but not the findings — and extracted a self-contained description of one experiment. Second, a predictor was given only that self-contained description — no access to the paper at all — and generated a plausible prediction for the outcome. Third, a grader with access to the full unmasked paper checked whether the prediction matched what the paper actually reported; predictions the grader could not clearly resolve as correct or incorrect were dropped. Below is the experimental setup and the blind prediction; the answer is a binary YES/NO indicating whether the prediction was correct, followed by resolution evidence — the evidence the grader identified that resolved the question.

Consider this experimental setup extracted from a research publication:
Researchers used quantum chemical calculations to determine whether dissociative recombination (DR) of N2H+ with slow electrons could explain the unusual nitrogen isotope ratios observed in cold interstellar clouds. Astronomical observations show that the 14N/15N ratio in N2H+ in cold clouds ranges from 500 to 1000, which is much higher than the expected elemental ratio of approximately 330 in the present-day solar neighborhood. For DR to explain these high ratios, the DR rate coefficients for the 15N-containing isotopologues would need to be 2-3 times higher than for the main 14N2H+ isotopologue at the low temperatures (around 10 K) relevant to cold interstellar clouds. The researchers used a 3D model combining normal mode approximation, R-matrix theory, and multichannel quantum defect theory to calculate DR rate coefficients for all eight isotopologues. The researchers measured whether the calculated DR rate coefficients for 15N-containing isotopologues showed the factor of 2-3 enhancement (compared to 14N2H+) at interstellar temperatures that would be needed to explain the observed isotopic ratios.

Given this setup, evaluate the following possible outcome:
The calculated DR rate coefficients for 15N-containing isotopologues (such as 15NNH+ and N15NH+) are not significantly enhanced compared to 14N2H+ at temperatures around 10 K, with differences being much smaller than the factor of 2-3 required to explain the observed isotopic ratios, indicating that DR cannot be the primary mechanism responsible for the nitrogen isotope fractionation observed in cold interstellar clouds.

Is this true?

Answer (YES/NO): YES